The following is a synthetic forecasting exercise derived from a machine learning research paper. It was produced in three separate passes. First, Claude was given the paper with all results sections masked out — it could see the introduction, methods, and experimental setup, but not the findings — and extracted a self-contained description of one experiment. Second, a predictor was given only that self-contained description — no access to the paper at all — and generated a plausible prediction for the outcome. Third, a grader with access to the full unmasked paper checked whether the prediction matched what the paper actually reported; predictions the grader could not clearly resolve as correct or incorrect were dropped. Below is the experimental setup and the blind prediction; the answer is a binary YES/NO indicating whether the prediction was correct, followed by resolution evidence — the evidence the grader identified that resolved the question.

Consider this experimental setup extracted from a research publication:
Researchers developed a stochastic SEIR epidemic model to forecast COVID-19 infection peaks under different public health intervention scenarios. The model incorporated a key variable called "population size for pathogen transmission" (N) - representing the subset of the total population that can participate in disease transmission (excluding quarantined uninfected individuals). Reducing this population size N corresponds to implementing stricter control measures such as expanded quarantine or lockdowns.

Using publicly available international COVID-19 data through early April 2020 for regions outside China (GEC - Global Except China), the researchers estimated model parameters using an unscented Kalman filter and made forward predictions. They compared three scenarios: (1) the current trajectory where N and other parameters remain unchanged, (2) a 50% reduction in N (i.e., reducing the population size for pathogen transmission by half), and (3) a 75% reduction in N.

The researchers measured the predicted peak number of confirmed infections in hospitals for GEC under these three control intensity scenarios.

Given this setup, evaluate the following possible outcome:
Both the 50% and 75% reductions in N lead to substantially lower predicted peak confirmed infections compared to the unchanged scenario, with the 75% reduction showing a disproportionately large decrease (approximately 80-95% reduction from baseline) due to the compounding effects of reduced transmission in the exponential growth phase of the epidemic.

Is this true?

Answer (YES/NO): NO